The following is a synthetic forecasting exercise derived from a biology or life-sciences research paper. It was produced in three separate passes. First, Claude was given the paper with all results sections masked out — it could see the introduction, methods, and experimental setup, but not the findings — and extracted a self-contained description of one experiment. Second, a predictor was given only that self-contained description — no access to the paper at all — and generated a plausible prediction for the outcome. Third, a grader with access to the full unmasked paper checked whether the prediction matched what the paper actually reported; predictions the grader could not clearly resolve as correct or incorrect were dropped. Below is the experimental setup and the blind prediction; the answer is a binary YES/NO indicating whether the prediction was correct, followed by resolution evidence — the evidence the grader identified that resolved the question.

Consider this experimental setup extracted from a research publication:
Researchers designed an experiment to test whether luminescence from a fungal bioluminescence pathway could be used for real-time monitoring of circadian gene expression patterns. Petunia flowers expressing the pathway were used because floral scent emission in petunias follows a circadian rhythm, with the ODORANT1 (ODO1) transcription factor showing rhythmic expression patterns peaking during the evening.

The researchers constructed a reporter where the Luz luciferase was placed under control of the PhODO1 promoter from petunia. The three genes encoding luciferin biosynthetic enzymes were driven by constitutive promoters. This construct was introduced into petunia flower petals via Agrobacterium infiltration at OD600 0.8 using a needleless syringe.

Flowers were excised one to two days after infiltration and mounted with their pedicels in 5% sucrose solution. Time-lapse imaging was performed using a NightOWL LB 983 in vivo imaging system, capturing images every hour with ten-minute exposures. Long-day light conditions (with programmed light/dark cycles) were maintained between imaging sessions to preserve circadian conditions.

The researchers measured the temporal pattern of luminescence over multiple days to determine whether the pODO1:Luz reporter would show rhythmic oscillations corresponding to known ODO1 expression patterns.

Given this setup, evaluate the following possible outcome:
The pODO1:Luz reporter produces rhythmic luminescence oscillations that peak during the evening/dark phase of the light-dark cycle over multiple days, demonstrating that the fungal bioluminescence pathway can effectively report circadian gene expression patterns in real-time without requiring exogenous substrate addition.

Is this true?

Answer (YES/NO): YES